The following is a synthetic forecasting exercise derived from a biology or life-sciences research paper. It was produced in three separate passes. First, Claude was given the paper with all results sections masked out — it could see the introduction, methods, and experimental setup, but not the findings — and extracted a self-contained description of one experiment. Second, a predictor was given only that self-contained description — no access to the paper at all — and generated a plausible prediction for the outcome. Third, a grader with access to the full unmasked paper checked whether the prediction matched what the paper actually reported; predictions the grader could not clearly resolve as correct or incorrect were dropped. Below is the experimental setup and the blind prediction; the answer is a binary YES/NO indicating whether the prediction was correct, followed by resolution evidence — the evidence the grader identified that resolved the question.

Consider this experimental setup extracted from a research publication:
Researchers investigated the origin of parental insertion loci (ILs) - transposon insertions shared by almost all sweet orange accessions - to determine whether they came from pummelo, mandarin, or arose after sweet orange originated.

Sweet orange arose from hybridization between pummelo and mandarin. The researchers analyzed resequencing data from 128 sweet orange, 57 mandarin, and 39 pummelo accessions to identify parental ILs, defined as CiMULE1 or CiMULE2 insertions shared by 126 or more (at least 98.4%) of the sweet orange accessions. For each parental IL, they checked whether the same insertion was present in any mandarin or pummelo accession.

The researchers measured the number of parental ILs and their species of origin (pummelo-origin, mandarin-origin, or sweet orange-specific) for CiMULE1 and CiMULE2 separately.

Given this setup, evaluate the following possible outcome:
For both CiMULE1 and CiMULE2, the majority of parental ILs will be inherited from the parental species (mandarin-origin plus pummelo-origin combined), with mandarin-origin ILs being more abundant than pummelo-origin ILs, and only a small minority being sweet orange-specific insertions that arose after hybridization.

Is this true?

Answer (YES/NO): NO